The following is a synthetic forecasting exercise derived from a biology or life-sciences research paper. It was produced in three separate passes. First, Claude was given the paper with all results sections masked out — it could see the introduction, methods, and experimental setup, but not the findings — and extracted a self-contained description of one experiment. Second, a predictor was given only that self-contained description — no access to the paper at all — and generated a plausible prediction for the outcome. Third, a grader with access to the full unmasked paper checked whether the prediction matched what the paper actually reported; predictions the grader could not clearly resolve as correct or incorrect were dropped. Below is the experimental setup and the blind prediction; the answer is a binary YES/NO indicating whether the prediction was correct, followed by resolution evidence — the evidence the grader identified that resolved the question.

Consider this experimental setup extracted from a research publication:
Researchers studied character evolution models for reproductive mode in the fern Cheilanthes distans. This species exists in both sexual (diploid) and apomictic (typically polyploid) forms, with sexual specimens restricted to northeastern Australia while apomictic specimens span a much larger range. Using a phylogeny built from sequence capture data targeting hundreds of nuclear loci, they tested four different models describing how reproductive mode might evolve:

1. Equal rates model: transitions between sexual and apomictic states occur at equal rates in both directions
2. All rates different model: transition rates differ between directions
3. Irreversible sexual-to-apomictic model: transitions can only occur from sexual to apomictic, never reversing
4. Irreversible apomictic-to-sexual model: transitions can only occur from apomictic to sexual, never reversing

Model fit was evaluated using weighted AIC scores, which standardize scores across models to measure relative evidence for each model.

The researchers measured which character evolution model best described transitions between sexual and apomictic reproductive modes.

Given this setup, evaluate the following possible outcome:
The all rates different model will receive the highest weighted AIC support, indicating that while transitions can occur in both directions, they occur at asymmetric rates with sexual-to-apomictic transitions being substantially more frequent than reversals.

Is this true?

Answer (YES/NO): NO